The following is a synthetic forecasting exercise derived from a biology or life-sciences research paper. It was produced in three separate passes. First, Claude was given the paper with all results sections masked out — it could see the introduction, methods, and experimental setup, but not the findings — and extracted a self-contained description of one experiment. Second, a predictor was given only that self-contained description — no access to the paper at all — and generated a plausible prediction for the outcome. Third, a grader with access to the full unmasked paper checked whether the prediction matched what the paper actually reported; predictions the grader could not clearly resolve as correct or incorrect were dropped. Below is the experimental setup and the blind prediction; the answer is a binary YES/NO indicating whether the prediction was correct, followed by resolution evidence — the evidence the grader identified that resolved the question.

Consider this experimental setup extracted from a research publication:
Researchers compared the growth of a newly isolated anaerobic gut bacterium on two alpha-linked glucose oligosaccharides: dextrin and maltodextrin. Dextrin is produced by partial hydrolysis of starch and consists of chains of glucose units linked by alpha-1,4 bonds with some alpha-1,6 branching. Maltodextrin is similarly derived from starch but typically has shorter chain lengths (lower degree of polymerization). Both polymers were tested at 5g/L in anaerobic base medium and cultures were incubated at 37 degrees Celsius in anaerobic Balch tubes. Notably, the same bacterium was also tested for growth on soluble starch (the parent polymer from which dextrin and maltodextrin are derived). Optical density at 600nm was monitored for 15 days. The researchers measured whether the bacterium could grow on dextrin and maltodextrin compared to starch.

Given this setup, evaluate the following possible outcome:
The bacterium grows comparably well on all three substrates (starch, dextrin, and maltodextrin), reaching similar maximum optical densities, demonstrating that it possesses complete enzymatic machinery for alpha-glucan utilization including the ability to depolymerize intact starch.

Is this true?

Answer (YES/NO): NO